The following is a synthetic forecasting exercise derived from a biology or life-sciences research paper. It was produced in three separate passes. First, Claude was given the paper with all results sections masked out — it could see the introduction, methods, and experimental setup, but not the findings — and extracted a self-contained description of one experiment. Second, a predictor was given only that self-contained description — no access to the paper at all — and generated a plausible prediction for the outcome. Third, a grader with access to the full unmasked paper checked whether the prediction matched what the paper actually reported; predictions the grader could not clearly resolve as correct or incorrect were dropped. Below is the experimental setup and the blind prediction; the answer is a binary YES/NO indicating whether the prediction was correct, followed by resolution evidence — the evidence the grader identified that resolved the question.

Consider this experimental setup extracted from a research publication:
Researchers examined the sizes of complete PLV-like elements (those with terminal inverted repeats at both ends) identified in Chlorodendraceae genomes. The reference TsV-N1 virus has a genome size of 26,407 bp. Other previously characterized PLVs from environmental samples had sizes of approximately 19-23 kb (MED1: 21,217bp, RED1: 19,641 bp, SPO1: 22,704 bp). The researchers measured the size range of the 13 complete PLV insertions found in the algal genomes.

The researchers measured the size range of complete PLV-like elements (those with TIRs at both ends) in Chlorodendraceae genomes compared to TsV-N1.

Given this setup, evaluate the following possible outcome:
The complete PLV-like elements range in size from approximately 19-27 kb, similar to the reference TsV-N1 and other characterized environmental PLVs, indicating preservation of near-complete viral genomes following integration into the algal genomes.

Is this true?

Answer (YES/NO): NO